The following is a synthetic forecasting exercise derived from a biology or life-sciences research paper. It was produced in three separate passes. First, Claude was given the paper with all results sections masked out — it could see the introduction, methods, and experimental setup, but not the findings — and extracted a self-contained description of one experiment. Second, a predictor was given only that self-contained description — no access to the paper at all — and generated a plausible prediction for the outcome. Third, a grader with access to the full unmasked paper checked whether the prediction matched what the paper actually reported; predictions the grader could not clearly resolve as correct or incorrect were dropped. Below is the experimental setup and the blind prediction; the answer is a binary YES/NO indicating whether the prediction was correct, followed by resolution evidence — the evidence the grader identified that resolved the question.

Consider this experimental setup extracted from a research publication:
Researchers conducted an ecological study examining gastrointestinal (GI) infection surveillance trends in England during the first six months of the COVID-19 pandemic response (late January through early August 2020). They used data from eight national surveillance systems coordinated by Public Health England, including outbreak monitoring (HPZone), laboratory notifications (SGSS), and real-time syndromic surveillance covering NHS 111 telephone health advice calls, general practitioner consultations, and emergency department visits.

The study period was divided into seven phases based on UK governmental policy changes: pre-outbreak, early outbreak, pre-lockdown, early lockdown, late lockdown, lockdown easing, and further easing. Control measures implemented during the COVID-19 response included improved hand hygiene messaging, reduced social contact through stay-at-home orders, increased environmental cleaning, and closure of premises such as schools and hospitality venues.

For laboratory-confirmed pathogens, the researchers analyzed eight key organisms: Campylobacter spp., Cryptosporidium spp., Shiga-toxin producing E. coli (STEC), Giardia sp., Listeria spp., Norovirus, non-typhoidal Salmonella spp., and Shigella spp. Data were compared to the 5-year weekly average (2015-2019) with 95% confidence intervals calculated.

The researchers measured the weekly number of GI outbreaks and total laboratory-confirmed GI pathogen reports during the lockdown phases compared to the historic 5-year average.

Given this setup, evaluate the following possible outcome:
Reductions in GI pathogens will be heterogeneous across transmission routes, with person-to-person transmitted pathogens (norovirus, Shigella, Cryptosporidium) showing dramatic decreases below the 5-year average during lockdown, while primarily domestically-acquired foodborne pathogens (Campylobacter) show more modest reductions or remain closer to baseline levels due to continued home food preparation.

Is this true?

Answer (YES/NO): YES